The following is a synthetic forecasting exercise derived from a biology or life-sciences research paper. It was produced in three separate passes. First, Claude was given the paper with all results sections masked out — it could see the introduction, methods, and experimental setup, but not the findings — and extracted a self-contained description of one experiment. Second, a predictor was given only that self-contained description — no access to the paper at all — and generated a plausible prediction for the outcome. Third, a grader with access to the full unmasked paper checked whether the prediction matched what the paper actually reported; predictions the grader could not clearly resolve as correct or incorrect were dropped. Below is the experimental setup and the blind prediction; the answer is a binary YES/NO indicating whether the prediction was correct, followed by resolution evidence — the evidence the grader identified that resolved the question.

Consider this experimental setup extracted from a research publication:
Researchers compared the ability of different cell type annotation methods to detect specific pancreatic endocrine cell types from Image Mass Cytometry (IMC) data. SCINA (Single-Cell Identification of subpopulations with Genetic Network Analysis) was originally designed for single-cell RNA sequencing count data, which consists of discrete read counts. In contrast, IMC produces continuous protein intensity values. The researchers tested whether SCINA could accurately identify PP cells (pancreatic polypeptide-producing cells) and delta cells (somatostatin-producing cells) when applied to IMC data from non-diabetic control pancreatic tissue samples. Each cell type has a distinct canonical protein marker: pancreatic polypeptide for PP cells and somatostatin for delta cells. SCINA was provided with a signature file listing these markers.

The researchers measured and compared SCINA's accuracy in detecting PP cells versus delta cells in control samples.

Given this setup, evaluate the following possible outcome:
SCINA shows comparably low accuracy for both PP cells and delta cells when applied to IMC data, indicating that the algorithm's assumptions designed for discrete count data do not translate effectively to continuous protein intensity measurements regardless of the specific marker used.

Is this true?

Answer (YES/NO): NO